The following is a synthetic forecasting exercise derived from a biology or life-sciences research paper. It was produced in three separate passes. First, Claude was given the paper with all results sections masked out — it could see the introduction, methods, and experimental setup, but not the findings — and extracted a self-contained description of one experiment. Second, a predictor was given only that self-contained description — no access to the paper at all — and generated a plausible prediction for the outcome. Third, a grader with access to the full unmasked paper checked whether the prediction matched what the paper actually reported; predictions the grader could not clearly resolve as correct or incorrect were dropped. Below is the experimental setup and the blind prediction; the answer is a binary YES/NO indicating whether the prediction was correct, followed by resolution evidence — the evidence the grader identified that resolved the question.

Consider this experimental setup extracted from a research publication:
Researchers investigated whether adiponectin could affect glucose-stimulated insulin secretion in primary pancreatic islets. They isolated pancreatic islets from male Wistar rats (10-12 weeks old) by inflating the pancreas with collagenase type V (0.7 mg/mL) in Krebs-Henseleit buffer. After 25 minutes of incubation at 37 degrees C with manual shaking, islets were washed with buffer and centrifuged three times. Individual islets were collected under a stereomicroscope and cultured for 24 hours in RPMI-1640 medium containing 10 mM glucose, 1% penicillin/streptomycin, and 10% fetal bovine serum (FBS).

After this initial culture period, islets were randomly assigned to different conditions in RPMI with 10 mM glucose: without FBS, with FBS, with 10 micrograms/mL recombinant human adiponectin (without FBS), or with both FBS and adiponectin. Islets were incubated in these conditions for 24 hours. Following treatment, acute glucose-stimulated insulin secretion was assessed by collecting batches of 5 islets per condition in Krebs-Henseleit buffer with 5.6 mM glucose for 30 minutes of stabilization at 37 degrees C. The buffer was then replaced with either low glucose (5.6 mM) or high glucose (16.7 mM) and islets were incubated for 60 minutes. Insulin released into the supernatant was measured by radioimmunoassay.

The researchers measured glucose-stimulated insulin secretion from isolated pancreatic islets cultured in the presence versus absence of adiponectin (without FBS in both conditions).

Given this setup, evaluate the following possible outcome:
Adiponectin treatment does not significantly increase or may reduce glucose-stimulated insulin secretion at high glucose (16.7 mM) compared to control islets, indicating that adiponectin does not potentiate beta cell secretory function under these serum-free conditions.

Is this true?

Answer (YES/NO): NO